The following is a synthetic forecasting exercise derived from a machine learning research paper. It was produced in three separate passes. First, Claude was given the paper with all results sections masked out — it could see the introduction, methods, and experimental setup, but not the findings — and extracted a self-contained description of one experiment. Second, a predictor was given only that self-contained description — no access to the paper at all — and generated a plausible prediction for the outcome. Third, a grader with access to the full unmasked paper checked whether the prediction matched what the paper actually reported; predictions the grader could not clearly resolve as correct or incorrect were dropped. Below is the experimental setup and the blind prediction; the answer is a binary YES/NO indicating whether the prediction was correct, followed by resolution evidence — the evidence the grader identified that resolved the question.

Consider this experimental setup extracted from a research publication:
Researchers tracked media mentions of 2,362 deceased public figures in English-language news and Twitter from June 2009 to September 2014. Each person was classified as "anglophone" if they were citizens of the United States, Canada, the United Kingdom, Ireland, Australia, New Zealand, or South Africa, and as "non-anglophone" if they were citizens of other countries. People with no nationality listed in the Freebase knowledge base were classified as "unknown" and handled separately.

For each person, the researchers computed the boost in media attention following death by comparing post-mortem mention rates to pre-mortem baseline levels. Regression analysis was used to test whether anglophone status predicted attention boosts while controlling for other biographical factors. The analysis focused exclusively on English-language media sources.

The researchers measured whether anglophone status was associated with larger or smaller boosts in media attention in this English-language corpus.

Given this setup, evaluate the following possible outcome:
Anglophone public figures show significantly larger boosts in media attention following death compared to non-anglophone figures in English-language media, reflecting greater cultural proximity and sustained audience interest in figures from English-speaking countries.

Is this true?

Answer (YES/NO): YES